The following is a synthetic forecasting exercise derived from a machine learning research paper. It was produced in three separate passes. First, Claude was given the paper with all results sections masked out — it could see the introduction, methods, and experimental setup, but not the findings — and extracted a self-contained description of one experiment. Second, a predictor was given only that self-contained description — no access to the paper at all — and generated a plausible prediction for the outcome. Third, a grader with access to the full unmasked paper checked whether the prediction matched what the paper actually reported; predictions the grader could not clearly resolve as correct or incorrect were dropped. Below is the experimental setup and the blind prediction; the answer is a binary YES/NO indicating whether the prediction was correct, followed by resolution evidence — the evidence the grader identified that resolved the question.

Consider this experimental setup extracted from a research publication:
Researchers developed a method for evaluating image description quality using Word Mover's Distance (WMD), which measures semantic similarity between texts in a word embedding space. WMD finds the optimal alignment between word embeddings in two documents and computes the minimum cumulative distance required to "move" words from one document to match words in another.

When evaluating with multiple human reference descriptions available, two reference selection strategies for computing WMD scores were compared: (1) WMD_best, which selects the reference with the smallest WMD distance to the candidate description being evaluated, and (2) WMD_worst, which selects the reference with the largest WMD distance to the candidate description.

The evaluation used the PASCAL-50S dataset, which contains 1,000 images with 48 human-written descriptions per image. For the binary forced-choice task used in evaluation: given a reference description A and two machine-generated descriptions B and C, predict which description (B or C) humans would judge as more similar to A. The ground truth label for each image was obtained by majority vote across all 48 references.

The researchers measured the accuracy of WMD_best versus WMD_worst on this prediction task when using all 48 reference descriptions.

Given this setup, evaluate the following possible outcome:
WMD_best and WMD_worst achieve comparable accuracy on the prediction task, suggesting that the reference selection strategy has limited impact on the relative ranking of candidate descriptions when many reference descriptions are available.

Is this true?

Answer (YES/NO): NO